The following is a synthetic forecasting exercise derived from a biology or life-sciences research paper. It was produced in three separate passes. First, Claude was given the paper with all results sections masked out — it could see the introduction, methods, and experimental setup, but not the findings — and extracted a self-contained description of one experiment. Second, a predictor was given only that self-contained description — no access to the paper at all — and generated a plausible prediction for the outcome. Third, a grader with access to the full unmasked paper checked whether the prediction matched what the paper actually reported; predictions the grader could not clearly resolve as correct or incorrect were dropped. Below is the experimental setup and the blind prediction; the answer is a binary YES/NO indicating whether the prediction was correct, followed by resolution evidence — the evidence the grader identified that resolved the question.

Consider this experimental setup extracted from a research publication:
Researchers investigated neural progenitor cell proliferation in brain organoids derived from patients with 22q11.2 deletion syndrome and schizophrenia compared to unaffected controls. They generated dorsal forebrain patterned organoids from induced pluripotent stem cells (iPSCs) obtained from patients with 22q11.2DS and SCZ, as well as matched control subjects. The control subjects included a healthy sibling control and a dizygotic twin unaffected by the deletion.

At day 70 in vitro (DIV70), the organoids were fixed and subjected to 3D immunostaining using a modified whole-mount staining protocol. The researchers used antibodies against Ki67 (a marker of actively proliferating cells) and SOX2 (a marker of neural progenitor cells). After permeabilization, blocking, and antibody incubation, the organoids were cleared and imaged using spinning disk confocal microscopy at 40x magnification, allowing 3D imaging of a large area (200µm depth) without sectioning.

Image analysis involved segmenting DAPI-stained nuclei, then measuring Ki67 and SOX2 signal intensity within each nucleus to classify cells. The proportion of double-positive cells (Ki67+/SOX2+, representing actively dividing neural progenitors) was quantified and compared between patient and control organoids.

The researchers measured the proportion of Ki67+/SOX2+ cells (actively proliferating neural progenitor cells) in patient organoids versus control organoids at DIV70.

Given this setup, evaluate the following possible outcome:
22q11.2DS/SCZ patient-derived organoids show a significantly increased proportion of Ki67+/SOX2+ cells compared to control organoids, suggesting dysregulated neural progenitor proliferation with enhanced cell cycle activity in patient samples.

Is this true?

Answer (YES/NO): YES